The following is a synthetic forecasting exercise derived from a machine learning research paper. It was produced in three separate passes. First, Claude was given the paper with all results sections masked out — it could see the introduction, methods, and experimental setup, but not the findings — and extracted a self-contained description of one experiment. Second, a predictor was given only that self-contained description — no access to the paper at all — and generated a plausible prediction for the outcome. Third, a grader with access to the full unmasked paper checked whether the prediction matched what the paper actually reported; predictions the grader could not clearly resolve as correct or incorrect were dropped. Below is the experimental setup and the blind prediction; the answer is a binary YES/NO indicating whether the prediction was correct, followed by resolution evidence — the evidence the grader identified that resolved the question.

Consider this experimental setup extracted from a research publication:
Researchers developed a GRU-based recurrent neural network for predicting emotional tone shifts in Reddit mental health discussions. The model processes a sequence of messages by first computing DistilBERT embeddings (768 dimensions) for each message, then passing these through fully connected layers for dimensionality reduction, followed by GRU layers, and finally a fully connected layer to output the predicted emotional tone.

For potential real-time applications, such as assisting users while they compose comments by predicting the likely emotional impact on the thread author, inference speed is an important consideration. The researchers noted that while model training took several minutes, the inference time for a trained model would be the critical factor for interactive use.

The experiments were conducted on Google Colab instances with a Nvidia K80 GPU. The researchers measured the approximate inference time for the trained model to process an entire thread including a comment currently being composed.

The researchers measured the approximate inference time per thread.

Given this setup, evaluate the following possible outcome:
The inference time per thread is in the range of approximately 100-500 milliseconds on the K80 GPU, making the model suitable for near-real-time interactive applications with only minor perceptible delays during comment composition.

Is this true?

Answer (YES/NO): NO